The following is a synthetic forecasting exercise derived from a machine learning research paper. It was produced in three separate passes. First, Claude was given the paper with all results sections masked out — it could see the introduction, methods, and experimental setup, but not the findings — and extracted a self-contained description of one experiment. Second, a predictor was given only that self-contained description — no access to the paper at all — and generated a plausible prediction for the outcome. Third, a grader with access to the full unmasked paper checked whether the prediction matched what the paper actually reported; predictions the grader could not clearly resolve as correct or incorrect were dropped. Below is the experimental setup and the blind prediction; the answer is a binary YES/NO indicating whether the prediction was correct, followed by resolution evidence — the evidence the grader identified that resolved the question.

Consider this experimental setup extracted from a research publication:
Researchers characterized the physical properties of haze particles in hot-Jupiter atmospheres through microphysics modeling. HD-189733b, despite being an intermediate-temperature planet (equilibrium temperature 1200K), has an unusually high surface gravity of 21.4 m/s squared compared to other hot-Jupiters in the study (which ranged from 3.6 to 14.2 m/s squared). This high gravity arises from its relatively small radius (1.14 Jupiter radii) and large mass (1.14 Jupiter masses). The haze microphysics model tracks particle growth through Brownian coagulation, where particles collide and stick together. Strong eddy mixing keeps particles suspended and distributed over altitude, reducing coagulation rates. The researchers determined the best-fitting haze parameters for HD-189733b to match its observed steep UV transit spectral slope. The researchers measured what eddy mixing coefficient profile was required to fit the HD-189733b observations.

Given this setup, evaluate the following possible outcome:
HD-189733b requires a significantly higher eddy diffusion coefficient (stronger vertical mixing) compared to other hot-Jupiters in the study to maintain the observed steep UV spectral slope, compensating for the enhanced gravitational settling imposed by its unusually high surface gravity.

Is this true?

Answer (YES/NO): YES